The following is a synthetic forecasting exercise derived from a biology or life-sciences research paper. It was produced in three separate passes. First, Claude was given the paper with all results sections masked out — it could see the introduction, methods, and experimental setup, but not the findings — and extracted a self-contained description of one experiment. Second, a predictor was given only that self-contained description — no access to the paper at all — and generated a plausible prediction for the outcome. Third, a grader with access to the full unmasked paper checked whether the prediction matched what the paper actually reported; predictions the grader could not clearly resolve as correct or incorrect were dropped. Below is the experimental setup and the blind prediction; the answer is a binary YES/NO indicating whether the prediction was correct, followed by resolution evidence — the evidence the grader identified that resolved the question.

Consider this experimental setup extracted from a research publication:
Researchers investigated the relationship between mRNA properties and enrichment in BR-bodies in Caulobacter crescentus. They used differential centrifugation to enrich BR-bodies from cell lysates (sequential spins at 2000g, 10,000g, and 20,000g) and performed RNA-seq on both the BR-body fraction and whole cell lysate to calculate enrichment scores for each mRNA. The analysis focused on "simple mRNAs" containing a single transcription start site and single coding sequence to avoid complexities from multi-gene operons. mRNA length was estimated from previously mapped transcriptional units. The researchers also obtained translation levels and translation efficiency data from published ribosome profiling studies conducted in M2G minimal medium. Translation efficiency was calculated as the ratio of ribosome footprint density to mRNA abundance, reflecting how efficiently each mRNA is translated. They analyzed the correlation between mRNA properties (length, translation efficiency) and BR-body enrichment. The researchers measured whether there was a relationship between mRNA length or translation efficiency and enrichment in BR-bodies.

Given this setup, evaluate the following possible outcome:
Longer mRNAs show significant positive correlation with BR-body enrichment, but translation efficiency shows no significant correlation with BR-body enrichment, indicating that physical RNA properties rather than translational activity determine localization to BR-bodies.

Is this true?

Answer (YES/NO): NO